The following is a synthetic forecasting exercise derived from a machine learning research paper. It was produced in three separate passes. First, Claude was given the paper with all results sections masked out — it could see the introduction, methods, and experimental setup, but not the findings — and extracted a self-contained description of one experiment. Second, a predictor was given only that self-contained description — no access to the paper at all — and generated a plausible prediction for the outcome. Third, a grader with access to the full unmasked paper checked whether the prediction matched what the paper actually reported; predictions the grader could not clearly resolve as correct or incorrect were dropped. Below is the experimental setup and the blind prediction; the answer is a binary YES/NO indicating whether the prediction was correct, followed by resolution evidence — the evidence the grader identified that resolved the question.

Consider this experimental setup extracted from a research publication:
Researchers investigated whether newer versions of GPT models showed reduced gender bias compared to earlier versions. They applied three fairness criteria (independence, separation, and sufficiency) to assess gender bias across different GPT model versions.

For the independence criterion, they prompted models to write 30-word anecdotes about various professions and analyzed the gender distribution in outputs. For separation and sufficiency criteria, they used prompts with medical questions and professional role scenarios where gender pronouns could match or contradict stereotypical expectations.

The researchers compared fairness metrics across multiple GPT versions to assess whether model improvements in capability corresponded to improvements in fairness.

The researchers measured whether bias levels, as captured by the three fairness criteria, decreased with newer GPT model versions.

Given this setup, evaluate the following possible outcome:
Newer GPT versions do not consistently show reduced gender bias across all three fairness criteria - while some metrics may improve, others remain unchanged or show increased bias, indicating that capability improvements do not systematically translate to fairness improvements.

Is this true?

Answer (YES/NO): NO